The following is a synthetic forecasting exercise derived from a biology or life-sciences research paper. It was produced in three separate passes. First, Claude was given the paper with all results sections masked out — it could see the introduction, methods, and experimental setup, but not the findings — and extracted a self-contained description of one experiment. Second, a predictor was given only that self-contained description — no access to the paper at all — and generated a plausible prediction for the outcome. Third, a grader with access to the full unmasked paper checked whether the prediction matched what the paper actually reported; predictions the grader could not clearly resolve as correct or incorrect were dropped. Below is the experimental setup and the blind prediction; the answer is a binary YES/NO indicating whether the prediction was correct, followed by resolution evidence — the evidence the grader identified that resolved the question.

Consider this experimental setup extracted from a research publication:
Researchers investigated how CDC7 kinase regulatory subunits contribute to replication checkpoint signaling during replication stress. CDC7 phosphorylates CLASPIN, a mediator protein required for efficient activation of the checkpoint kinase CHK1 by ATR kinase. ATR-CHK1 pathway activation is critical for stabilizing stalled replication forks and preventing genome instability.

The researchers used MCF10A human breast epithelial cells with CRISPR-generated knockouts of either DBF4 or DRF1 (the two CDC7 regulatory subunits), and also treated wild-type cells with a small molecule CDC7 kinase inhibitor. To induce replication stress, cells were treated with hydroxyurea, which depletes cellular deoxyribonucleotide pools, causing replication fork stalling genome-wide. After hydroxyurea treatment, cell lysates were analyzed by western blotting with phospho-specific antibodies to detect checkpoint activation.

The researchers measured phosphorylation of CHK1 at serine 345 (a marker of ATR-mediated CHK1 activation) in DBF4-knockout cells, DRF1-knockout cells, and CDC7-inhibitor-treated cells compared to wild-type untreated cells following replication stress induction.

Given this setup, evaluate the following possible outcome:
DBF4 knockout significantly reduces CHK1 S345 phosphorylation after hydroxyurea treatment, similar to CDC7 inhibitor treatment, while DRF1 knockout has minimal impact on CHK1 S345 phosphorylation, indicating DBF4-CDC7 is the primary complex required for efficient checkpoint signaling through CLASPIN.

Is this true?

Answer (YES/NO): YES